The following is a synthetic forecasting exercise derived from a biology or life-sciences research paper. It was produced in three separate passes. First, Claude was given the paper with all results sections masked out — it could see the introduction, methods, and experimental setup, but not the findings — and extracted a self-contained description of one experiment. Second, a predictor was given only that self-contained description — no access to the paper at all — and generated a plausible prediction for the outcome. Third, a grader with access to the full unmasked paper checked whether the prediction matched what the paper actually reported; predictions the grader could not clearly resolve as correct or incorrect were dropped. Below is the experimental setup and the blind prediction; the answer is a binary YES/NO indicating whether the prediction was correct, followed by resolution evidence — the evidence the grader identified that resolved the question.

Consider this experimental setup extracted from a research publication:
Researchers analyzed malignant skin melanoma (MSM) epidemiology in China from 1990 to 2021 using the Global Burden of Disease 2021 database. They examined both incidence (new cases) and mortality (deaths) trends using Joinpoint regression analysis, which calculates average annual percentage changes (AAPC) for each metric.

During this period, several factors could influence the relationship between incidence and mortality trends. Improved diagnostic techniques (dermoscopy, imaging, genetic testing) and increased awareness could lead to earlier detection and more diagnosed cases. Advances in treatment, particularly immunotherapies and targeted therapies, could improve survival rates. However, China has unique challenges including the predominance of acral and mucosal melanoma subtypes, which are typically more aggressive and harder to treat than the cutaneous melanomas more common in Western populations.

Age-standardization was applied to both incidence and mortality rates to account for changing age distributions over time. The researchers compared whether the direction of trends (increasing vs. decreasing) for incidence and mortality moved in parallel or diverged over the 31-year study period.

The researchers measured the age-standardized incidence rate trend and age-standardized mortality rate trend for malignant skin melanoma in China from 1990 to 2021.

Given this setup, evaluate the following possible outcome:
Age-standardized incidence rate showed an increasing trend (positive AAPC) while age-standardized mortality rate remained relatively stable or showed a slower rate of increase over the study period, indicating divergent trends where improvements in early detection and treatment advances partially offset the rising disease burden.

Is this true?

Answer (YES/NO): YES